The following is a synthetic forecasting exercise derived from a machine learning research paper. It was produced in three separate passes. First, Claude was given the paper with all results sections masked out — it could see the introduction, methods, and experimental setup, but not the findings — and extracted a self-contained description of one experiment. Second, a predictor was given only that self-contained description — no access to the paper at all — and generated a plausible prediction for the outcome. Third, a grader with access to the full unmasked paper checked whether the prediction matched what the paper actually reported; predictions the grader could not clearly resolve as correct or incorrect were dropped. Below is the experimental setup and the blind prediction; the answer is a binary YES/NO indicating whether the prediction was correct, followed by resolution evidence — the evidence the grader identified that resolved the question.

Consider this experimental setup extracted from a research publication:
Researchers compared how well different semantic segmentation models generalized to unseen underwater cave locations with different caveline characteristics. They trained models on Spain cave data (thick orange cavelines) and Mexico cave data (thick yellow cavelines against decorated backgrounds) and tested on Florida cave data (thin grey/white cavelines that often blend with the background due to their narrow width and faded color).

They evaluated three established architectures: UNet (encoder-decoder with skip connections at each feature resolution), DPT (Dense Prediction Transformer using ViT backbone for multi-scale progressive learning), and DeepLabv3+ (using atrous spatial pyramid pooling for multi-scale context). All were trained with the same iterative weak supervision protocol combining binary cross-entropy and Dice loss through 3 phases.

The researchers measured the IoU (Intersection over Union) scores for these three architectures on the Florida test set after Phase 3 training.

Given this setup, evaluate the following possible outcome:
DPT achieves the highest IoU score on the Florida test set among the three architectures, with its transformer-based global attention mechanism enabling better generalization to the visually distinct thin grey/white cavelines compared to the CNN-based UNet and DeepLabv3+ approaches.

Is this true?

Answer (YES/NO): NO